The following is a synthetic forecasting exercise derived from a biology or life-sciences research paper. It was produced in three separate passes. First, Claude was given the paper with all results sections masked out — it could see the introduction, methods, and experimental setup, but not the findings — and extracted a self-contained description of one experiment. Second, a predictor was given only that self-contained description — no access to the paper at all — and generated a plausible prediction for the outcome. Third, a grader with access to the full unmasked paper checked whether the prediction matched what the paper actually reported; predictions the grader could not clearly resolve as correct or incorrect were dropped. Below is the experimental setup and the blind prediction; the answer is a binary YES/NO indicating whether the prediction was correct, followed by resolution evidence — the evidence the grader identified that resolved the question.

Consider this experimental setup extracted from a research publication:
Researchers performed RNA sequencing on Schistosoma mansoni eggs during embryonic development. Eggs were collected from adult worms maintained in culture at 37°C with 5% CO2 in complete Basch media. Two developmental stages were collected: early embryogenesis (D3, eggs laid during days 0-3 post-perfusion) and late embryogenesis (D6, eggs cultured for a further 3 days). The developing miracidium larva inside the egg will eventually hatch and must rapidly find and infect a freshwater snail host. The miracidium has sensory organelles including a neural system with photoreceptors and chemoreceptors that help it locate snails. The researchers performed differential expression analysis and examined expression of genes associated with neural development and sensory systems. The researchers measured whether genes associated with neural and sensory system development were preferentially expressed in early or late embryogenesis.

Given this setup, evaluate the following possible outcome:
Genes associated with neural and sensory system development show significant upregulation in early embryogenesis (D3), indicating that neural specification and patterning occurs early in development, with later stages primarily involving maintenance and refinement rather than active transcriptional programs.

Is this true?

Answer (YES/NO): NO